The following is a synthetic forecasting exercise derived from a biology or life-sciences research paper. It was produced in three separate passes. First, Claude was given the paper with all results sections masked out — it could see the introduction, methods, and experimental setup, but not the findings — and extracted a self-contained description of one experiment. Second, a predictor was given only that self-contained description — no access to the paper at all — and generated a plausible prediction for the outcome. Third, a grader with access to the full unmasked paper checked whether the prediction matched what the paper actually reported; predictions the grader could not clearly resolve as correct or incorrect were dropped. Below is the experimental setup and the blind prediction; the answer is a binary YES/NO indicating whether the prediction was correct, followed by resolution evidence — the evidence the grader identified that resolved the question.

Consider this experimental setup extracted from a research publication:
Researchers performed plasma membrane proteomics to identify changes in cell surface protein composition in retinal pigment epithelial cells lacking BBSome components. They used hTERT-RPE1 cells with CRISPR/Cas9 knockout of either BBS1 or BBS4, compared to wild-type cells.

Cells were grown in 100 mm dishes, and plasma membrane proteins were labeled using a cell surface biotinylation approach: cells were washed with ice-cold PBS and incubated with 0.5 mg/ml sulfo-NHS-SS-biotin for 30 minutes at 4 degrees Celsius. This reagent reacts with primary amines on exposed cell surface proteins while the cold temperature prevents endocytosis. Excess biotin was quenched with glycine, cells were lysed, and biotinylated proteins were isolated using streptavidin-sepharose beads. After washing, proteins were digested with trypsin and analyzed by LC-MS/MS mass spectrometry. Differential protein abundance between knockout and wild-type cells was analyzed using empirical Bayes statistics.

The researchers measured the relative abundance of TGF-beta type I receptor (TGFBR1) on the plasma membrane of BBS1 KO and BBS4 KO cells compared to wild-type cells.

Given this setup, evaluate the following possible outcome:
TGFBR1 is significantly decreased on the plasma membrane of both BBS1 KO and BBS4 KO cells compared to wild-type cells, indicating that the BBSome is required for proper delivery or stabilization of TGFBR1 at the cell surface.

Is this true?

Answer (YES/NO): NO